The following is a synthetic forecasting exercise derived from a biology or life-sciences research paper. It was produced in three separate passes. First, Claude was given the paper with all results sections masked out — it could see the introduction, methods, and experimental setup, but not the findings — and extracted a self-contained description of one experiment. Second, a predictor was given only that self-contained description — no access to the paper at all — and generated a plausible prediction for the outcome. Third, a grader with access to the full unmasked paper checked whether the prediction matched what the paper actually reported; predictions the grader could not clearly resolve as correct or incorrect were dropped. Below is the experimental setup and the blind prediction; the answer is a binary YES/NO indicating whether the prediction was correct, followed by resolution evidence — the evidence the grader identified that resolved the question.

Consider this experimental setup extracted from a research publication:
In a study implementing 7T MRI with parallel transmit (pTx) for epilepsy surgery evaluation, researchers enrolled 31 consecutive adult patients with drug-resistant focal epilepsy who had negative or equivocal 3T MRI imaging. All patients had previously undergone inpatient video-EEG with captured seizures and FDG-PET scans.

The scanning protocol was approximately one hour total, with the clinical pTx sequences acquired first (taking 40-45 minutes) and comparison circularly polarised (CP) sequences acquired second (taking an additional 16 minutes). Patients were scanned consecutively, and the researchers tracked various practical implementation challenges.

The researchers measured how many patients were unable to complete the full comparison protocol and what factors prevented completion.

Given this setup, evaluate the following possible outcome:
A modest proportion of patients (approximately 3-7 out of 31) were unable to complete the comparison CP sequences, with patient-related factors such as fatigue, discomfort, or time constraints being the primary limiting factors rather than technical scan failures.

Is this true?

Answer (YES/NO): YES